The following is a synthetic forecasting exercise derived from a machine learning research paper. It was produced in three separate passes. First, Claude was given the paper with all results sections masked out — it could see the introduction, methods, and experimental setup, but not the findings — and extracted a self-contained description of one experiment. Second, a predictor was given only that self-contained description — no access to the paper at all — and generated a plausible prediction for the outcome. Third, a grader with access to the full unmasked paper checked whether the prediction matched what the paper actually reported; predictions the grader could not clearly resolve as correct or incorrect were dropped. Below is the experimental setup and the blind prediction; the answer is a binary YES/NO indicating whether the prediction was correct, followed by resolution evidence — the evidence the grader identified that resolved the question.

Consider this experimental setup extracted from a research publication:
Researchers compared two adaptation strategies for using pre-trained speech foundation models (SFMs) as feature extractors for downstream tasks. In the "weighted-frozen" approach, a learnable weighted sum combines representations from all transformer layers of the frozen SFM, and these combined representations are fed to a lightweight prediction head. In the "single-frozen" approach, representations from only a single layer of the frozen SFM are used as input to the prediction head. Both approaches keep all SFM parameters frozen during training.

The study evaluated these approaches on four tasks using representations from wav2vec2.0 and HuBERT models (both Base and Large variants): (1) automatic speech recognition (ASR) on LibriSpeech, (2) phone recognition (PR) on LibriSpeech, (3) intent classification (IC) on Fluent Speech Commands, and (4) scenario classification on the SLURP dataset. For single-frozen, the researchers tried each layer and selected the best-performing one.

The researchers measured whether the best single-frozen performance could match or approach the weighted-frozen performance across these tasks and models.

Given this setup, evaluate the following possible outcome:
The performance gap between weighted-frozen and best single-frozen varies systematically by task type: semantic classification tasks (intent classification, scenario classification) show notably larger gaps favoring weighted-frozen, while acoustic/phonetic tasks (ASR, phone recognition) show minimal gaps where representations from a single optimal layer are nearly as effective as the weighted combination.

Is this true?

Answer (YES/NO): NO